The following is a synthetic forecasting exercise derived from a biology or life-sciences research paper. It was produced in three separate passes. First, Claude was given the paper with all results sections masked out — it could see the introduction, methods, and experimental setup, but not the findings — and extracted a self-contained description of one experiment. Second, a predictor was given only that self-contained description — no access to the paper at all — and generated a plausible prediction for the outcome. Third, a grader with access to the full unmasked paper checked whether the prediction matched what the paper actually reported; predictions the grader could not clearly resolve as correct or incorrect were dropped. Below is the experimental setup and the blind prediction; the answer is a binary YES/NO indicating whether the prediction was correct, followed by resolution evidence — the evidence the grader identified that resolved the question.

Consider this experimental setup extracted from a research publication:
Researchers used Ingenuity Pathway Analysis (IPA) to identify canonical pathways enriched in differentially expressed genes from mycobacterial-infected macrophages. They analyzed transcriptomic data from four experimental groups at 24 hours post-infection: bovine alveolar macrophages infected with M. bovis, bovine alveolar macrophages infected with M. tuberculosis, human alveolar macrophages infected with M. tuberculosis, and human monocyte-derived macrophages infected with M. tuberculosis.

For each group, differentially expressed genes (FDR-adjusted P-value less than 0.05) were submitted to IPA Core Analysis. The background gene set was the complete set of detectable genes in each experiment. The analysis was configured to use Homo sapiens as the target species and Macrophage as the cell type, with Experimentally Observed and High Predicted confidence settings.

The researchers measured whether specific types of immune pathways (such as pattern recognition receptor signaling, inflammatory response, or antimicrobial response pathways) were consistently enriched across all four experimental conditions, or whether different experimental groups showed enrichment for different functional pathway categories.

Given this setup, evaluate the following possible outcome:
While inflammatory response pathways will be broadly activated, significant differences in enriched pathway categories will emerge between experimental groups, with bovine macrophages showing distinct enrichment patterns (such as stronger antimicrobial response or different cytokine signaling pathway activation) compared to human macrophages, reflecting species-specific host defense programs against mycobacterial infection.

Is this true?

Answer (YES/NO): NO